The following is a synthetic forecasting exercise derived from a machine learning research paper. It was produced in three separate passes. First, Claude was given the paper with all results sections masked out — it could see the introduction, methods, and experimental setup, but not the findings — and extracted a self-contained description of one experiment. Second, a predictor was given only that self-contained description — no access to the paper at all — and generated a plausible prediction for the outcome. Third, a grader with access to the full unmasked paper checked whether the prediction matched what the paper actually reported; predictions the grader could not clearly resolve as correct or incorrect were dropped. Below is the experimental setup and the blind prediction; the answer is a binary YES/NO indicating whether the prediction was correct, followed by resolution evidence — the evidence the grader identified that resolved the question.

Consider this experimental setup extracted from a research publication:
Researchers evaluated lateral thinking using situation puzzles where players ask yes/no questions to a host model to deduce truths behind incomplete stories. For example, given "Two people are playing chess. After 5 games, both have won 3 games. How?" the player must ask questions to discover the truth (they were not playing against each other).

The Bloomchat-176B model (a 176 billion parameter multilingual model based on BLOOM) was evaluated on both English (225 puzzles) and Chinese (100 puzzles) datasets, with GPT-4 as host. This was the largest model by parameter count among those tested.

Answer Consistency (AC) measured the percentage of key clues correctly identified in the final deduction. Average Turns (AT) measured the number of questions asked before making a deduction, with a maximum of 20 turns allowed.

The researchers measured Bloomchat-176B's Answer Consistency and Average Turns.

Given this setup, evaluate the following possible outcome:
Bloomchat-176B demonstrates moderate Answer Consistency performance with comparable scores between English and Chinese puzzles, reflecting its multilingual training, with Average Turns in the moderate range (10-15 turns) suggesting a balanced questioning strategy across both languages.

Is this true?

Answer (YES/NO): NO